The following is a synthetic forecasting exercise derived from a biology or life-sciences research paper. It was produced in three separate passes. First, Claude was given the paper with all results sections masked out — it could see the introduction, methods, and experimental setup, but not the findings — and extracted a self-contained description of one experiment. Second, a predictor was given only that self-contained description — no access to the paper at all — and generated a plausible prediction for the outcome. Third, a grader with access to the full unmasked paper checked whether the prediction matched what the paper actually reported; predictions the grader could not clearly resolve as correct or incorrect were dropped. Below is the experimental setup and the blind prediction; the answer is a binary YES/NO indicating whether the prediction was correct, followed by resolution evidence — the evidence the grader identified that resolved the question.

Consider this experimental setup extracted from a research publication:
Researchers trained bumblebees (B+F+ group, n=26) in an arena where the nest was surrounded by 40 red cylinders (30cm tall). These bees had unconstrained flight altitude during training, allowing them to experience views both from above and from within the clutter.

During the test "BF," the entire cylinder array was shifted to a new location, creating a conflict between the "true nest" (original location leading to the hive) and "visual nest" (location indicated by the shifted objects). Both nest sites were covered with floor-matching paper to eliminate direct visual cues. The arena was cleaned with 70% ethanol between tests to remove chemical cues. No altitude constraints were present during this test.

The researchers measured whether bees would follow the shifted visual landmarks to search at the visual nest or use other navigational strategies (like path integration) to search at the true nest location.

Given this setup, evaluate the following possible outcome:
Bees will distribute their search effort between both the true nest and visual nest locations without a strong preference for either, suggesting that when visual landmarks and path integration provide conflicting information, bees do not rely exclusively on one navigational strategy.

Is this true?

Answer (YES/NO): NO